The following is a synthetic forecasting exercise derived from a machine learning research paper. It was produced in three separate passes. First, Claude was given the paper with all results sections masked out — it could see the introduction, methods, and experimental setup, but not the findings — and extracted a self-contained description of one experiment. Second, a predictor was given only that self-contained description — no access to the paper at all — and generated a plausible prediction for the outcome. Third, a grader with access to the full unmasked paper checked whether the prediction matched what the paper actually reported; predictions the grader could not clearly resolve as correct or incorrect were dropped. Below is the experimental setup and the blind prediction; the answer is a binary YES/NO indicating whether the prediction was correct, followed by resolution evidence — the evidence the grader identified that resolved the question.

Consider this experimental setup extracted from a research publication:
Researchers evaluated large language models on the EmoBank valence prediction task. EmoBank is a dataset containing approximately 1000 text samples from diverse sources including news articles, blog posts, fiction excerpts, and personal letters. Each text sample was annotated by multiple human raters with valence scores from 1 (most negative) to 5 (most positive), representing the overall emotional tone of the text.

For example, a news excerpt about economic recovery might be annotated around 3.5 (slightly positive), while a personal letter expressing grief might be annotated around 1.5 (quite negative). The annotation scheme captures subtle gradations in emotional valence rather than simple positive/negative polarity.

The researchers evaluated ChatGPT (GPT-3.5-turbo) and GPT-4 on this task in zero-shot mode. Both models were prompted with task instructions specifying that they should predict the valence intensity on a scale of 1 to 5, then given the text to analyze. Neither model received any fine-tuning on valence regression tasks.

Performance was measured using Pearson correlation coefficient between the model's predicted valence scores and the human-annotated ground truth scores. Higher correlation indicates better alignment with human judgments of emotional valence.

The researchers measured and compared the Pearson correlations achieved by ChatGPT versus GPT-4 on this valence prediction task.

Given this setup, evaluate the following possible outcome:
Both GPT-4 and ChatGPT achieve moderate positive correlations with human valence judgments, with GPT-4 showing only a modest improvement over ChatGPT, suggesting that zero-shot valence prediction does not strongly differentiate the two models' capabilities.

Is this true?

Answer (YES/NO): NO